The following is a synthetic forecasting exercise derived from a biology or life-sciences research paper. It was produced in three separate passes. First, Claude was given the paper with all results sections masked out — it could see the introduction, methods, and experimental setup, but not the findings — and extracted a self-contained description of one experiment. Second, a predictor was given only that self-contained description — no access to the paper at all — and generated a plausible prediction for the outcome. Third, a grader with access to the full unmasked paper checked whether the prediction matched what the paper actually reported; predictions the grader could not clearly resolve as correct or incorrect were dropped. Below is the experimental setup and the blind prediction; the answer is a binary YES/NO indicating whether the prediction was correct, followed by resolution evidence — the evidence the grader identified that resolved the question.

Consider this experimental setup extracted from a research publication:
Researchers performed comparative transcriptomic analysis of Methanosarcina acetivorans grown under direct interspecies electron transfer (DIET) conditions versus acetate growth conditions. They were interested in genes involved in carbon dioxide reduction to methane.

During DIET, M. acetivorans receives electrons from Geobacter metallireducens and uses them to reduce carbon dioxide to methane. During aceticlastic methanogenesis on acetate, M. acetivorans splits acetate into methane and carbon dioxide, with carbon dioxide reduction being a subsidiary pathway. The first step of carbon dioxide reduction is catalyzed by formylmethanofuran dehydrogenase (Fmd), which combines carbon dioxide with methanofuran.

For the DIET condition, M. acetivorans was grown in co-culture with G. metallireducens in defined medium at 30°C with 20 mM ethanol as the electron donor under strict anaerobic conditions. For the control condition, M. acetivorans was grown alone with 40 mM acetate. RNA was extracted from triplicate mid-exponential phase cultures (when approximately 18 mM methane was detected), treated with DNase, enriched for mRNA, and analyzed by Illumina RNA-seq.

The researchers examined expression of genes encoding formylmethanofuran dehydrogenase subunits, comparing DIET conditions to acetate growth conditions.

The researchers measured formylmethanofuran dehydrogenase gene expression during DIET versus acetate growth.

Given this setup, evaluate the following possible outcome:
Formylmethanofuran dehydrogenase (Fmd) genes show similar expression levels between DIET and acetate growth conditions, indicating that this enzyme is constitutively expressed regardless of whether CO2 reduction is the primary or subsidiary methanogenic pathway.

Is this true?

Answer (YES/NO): NO